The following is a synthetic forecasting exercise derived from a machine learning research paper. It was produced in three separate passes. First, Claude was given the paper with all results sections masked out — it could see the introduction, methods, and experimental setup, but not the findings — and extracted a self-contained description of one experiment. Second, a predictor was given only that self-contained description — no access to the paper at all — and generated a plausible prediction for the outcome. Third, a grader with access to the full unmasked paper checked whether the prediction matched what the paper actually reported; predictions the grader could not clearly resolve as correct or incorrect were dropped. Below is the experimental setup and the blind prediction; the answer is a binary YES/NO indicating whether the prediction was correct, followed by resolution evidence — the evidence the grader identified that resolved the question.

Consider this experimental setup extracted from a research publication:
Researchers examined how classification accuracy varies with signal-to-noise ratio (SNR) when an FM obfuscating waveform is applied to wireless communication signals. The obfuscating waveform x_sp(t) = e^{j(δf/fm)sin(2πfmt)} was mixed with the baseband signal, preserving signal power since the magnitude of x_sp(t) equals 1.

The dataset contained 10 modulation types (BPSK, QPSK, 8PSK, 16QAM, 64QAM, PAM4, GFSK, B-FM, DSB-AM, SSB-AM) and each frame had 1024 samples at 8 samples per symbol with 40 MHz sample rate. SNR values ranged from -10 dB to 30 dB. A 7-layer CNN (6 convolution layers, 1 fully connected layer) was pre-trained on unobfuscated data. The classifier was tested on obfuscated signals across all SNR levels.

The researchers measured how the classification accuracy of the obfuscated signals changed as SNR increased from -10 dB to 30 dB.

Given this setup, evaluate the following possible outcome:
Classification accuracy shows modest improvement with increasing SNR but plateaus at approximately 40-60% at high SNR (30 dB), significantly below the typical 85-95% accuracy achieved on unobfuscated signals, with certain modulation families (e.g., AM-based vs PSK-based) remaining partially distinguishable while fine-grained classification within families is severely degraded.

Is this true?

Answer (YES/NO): NO